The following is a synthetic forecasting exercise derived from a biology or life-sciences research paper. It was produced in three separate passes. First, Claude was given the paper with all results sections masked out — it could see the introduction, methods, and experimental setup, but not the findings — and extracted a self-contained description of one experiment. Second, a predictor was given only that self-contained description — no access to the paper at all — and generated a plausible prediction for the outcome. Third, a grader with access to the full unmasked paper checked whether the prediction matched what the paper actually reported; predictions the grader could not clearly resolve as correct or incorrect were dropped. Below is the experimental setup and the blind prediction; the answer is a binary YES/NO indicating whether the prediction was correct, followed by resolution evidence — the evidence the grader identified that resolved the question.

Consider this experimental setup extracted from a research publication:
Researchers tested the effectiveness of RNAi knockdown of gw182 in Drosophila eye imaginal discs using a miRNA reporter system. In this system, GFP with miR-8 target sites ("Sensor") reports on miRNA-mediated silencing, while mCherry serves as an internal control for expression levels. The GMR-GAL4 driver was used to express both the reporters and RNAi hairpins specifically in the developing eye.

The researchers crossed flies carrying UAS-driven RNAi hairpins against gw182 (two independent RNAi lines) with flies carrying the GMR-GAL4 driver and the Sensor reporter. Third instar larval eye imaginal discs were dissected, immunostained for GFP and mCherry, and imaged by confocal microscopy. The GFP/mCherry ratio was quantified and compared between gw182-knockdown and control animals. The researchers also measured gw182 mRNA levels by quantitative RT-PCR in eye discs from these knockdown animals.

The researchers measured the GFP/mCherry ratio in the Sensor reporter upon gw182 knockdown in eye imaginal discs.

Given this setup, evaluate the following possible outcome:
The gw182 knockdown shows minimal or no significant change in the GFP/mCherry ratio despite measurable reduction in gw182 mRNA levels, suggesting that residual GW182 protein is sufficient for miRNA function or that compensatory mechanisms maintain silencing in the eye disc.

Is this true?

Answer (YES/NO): YES